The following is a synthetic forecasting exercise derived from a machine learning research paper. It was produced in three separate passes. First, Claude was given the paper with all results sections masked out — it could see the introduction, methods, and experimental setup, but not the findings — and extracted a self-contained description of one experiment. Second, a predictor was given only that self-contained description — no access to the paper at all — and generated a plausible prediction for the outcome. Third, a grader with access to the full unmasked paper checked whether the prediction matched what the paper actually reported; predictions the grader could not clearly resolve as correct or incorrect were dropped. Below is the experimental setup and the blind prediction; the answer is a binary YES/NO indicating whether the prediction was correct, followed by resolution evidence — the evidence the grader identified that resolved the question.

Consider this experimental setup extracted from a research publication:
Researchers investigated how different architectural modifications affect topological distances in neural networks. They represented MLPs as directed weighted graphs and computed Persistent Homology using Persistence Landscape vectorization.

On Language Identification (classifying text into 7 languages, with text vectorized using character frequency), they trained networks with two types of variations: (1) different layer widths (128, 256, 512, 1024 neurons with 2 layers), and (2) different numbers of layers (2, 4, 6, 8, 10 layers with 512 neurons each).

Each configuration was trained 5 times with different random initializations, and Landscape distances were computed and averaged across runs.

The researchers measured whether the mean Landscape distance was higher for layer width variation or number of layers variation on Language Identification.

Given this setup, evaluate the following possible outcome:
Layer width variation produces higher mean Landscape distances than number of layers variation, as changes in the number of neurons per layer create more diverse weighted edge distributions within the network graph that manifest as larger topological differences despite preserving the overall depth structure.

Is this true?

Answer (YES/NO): NO